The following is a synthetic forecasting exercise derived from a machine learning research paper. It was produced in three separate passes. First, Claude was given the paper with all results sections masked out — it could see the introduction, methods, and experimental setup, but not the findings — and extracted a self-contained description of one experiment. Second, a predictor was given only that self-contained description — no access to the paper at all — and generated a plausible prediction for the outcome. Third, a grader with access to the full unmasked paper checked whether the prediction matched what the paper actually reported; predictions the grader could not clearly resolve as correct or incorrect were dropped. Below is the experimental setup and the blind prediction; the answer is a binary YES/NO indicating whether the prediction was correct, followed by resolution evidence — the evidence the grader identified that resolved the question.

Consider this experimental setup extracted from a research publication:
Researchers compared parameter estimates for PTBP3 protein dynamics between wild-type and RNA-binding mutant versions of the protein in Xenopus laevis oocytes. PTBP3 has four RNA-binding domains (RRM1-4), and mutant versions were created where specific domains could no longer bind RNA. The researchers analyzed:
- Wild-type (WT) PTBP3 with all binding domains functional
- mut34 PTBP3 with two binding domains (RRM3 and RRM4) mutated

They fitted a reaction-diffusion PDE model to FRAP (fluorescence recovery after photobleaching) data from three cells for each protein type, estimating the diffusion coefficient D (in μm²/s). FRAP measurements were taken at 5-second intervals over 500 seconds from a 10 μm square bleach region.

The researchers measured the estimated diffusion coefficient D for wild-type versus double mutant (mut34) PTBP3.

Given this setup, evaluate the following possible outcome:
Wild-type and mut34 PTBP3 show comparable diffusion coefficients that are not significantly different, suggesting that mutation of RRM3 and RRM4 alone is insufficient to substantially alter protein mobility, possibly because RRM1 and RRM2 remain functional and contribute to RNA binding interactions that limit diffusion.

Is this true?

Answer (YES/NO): NO